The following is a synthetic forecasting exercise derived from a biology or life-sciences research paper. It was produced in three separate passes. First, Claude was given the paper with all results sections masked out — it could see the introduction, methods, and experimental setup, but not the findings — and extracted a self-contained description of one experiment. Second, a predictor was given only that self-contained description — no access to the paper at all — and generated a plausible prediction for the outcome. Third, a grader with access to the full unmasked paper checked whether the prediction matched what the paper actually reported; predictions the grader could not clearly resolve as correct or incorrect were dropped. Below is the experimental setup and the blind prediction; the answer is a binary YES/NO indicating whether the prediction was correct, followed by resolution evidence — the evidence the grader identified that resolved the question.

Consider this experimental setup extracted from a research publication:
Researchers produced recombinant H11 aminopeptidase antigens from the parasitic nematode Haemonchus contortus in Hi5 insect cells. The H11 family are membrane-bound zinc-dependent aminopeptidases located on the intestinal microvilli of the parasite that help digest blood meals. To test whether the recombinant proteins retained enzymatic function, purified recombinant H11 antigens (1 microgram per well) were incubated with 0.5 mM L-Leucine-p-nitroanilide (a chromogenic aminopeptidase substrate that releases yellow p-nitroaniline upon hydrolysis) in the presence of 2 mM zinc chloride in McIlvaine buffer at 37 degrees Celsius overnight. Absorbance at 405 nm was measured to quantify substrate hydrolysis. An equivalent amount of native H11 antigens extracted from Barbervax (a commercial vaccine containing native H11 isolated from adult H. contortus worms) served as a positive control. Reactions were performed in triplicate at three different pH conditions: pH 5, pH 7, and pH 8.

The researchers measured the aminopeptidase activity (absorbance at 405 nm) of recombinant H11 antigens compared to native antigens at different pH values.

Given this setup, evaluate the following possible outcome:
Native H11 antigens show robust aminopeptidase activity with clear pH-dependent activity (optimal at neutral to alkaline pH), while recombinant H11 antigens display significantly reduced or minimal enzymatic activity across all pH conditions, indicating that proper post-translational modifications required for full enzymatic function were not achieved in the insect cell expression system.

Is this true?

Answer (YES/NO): NO